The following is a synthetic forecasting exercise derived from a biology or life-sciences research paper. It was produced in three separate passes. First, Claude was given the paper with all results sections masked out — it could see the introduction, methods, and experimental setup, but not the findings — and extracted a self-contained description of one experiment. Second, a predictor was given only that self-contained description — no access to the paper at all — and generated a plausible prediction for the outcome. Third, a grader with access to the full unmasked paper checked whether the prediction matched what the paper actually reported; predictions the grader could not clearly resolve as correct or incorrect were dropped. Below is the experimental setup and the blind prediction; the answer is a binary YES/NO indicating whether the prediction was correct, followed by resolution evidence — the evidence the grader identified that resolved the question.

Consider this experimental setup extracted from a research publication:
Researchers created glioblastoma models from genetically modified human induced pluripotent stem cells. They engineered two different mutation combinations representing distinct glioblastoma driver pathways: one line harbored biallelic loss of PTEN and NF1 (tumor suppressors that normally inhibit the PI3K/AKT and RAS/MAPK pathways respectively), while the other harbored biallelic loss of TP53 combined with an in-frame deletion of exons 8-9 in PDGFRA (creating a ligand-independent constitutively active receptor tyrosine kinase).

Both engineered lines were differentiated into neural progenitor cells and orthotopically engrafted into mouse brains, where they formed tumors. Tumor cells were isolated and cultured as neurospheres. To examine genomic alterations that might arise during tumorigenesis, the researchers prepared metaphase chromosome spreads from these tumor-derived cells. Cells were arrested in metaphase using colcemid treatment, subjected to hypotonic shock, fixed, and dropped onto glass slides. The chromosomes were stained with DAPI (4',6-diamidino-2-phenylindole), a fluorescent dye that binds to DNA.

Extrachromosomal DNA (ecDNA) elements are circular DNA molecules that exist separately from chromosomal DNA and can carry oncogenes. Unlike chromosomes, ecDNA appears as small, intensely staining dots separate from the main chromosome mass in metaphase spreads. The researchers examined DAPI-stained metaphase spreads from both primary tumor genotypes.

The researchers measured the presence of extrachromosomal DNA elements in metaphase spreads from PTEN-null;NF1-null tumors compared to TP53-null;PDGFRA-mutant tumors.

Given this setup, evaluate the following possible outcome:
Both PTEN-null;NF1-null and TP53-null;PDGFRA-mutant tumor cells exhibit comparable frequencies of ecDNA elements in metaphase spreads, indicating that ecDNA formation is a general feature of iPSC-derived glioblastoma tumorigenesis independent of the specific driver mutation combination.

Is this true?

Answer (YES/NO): NO